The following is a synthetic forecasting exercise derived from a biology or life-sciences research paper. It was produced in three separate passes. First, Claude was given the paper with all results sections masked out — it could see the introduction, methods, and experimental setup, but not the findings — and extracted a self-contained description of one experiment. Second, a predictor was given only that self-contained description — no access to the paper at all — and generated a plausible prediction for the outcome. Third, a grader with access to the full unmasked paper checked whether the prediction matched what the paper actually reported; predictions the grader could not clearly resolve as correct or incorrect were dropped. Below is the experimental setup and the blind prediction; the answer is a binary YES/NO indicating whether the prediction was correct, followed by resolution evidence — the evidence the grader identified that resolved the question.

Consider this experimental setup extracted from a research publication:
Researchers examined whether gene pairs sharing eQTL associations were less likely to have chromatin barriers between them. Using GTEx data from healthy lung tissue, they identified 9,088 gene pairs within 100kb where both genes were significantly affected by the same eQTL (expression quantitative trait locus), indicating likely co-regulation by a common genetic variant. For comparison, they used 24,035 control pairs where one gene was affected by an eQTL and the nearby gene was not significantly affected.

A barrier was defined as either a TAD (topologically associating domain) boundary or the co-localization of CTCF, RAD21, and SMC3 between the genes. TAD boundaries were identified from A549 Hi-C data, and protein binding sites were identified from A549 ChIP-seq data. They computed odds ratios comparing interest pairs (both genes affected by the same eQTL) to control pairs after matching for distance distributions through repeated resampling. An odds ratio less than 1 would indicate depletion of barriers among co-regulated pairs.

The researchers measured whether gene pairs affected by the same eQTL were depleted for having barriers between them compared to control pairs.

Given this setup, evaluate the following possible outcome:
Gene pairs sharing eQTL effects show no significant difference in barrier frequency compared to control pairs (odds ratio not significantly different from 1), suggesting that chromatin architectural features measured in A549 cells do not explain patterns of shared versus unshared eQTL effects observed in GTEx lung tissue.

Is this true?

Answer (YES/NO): NO